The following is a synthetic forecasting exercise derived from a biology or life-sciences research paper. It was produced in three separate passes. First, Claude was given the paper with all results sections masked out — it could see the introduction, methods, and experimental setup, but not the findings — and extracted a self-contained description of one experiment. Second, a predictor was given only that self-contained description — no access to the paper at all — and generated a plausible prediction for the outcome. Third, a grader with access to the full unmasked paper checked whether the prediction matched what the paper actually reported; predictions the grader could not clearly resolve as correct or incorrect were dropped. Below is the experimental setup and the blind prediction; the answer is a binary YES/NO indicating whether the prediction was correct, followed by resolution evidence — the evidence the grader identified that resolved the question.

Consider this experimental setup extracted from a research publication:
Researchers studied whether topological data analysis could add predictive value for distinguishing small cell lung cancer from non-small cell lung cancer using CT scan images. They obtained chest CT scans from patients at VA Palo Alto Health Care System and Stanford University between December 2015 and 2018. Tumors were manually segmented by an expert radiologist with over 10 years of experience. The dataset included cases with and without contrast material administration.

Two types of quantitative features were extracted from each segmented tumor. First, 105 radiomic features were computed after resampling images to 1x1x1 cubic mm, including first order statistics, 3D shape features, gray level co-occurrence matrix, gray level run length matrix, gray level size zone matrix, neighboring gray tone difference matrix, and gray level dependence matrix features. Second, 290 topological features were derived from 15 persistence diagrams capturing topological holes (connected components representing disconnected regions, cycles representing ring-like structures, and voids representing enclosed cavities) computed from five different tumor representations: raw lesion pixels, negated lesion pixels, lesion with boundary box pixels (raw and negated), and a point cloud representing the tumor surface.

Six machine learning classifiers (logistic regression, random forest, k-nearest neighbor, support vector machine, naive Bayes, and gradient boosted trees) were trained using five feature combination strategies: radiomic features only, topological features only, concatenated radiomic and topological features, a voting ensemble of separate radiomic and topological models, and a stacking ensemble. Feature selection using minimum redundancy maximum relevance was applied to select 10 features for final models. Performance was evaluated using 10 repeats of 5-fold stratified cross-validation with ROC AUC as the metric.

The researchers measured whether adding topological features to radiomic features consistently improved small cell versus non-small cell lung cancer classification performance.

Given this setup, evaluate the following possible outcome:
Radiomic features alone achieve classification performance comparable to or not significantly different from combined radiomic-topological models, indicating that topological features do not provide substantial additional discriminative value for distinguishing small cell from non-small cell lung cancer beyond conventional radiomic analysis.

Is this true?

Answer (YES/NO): NO